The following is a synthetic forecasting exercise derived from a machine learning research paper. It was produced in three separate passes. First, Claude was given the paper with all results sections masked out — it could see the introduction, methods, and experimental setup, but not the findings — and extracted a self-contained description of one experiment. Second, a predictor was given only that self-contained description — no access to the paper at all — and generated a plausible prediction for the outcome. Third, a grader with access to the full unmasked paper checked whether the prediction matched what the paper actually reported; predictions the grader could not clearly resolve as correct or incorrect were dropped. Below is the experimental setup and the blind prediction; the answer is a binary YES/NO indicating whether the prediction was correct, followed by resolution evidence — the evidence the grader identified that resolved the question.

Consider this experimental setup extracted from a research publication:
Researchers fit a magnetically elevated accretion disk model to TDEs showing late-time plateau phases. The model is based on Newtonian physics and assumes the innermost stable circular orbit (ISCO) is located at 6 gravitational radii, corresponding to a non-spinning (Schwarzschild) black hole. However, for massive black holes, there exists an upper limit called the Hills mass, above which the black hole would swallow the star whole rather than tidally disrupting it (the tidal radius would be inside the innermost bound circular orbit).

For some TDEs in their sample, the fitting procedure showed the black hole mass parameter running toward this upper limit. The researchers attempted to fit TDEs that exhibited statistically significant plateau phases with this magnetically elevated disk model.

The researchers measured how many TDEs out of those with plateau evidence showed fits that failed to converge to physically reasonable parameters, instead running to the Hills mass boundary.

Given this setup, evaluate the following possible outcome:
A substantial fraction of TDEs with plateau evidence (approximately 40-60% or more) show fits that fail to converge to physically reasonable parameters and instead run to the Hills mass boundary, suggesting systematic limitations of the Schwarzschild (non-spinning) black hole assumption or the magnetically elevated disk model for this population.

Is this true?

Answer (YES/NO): NO